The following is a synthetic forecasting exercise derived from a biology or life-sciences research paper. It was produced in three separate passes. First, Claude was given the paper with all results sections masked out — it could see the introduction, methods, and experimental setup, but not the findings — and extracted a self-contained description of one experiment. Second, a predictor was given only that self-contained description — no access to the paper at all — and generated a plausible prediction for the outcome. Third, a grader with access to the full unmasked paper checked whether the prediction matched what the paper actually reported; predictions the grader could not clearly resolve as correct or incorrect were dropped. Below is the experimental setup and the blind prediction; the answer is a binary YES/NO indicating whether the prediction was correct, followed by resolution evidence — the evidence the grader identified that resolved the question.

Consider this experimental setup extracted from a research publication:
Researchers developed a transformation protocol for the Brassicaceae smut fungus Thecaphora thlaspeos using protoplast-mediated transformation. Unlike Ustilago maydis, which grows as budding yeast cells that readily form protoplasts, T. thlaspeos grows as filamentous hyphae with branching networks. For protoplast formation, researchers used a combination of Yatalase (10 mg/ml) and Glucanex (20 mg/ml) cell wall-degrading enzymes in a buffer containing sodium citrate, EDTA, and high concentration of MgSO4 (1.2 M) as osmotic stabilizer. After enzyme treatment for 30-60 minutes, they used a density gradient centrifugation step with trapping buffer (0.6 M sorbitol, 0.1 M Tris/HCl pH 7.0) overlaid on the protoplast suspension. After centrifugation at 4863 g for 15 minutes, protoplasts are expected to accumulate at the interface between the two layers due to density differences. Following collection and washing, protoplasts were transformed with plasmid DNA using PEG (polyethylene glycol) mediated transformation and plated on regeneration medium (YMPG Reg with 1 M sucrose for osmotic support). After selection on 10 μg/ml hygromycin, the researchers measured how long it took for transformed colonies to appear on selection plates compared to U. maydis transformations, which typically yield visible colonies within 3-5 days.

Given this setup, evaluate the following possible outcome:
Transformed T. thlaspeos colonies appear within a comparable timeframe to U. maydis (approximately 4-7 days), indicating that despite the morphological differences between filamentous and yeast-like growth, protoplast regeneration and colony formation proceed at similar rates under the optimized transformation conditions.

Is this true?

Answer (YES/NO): NO